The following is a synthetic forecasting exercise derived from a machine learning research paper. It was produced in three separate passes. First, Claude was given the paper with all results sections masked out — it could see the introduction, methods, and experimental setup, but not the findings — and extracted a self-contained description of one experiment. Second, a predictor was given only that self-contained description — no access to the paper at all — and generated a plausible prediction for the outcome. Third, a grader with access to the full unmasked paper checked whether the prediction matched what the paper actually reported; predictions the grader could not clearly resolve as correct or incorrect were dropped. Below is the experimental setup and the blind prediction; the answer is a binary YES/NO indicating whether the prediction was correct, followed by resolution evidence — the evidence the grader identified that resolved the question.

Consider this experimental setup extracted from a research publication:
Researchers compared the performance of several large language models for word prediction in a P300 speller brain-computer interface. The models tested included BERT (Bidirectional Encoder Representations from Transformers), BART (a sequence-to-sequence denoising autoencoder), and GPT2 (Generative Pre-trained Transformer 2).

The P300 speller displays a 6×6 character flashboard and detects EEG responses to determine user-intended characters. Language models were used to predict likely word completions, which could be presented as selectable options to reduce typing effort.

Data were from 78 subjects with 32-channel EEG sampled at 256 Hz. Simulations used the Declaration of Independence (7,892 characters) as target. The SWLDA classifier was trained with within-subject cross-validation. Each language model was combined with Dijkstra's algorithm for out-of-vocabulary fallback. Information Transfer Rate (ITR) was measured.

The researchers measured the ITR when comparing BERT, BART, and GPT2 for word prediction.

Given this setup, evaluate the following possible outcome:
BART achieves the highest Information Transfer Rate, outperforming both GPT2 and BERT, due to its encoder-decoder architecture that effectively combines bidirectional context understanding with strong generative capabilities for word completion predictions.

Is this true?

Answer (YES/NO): NO